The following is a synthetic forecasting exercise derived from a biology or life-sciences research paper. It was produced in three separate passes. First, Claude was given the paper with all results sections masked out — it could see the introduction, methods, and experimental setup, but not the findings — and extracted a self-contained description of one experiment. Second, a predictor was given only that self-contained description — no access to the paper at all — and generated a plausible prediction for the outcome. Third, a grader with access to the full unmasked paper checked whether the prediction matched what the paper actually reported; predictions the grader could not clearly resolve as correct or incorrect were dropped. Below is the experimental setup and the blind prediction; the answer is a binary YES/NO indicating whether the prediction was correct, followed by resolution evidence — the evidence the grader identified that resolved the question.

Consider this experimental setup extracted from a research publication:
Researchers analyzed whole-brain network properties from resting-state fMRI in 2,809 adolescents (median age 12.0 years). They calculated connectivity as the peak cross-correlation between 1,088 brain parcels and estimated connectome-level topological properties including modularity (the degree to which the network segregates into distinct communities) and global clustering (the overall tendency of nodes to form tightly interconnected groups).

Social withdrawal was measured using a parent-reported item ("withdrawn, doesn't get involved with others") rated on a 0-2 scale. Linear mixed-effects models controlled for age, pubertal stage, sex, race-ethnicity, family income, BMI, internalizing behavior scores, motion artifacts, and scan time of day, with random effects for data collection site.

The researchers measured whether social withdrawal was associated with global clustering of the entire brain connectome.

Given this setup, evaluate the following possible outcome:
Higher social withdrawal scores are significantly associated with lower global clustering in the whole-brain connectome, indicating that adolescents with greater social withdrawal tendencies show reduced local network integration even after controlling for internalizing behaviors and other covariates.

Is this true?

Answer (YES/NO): NO